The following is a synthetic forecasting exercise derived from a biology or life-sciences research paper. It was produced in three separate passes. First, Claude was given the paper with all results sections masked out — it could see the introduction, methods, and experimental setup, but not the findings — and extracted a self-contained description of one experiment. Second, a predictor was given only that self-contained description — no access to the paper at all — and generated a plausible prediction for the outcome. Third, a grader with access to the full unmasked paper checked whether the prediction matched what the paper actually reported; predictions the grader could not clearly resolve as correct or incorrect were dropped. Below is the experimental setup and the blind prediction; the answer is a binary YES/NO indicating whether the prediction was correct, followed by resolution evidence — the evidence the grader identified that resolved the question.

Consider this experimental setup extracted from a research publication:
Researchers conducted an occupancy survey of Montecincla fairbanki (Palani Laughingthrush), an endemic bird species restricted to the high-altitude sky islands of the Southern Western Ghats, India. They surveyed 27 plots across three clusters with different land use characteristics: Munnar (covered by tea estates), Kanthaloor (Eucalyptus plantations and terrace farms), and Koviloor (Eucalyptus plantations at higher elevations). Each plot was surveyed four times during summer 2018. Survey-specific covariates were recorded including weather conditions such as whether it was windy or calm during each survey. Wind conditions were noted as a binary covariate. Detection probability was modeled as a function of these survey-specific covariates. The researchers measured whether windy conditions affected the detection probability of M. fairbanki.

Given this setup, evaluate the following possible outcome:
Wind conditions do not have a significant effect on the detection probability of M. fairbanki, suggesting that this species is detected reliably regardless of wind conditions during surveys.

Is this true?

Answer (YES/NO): NO